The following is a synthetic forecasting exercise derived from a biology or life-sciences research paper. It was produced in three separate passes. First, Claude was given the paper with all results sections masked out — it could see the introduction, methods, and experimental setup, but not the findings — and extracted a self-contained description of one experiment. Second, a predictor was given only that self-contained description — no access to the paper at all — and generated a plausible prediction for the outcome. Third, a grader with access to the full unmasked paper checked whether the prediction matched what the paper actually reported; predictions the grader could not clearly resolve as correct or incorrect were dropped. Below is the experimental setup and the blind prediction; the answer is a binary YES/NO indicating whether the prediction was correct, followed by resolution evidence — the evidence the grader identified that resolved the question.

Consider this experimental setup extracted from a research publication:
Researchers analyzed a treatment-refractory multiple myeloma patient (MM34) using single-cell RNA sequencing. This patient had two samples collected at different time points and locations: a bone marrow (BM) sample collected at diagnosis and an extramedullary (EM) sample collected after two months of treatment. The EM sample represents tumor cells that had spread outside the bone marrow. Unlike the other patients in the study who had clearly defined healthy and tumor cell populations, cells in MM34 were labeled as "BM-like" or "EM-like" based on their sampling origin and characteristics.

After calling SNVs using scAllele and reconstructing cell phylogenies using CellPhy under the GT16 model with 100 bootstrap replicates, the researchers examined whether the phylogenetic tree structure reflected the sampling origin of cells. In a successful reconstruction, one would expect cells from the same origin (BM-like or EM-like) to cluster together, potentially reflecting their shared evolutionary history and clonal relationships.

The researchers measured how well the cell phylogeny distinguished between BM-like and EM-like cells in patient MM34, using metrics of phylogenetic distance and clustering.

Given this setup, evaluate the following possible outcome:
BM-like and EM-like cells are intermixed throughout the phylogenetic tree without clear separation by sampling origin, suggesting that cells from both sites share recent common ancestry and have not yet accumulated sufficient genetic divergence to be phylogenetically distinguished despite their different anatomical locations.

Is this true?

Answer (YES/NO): NO